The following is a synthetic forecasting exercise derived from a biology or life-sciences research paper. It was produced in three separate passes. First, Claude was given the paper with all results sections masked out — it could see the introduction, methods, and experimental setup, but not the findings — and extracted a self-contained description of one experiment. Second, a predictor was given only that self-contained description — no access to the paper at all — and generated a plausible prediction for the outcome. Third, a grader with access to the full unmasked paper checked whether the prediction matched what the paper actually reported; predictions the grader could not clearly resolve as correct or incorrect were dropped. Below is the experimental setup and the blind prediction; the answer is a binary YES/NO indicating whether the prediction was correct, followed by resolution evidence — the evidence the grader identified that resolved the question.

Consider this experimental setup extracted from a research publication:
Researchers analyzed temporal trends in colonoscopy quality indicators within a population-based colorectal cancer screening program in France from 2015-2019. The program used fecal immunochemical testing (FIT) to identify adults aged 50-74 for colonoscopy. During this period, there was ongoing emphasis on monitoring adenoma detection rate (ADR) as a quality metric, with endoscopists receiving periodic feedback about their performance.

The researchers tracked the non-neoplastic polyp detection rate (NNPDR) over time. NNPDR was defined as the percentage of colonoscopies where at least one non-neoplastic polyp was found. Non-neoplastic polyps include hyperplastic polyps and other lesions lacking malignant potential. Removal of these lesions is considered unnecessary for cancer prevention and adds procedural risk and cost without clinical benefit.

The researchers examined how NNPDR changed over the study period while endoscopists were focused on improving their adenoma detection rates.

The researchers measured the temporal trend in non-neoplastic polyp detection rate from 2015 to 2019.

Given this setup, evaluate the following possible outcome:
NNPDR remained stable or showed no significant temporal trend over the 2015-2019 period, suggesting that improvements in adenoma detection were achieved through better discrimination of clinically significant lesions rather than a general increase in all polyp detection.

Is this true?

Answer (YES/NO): NO